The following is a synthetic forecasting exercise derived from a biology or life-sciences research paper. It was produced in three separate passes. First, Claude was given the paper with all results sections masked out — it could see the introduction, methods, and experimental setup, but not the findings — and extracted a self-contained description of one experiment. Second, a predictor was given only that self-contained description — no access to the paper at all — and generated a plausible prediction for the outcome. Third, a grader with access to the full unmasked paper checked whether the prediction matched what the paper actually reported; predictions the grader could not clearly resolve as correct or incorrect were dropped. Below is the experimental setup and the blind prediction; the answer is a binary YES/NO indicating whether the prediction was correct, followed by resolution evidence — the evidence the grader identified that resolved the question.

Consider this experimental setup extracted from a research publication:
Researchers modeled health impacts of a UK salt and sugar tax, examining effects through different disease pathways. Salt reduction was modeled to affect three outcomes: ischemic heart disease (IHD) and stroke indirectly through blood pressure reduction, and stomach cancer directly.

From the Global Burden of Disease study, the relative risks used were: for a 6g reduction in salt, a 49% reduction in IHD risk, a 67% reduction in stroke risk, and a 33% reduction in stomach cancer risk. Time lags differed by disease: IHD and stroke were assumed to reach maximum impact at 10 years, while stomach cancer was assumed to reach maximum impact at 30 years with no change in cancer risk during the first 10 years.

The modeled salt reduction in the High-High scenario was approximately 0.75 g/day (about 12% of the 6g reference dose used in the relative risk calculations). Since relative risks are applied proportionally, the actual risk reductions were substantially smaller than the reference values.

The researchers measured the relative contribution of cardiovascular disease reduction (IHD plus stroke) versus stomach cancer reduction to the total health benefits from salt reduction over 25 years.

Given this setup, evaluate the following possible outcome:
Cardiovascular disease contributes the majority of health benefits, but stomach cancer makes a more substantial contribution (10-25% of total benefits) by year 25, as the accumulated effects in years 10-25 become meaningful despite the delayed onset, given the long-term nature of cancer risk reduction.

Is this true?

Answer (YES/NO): NO